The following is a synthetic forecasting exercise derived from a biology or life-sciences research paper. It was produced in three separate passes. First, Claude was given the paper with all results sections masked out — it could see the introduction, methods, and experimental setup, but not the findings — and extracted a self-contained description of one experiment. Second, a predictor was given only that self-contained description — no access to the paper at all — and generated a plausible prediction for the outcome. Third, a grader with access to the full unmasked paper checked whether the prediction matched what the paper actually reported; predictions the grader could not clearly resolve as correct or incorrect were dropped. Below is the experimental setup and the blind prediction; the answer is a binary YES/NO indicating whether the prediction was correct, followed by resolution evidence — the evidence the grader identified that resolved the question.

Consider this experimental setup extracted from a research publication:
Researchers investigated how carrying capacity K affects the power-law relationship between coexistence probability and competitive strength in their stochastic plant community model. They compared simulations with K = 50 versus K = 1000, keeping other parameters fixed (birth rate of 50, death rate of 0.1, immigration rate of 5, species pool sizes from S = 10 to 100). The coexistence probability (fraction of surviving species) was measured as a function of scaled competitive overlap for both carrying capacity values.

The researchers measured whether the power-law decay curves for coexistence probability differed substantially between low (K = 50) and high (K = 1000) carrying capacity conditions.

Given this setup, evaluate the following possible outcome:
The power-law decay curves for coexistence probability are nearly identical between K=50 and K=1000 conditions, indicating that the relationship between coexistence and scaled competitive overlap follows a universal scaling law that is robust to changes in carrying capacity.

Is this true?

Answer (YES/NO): YES